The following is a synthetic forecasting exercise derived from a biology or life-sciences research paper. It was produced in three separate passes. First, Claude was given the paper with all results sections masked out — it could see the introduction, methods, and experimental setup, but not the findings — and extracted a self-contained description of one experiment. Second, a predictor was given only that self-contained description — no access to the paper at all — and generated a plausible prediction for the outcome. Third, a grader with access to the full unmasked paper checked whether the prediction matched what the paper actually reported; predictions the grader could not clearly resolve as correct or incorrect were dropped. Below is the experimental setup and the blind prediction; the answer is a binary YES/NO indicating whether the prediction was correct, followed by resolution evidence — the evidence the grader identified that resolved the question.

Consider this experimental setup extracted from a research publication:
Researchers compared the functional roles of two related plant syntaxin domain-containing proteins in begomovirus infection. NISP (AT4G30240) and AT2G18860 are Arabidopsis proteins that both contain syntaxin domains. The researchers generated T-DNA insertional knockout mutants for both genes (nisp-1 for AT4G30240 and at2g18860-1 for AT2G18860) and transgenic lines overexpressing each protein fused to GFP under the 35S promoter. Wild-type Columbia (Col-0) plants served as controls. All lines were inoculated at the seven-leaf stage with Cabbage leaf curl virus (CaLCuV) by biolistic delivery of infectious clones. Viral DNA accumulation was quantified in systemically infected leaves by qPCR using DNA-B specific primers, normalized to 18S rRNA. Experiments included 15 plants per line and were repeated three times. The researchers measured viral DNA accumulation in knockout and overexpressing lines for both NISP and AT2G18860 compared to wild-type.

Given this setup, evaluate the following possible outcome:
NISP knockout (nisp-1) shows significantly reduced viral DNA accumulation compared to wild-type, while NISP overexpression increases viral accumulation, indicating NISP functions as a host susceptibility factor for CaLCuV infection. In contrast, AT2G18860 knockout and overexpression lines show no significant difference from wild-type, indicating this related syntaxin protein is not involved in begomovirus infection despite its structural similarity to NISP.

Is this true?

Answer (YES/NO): YES